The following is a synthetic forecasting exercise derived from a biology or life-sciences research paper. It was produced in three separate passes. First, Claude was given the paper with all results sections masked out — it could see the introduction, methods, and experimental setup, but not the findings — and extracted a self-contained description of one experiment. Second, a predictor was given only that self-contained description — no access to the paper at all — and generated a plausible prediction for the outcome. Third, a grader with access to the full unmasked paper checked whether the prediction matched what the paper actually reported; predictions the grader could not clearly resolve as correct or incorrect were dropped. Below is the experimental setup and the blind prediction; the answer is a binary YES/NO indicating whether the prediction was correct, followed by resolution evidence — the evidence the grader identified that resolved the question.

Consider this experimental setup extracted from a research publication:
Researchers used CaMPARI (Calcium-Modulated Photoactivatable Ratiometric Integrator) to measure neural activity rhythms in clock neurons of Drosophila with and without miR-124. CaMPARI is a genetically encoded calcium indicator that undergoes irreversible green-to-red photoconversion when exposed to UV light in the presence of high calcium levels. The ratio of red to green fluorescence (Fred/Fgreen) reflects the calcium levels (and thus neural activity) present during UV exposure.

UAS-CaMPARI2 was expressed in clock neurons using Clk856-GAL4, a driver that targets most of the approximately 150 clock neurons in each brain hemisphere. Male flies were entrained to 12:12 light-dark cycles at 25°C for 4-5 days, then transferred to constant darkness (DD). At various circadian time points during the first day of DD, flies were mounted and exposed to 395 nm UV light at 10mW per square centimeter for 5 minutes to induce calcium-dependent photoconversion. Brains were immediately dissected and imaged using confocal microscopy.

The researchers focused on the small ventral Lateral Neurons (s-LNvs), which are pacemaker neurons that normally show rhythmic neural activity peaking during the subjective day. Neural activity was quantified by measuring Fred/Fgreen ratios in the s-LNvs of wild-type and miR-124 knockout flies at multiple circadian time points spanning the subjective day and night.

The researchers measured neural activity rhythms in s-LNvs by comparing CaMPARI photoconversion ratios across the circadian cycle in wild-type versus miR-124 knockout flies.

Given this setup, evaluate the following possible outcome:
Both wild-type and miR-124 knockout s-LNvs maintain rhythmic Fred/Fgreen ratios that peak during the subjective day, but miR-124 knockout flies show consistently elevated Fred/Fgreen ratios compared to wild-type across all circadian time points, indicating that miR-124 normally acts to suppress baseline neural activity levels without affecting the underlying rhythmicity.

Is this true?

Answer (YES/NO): NO